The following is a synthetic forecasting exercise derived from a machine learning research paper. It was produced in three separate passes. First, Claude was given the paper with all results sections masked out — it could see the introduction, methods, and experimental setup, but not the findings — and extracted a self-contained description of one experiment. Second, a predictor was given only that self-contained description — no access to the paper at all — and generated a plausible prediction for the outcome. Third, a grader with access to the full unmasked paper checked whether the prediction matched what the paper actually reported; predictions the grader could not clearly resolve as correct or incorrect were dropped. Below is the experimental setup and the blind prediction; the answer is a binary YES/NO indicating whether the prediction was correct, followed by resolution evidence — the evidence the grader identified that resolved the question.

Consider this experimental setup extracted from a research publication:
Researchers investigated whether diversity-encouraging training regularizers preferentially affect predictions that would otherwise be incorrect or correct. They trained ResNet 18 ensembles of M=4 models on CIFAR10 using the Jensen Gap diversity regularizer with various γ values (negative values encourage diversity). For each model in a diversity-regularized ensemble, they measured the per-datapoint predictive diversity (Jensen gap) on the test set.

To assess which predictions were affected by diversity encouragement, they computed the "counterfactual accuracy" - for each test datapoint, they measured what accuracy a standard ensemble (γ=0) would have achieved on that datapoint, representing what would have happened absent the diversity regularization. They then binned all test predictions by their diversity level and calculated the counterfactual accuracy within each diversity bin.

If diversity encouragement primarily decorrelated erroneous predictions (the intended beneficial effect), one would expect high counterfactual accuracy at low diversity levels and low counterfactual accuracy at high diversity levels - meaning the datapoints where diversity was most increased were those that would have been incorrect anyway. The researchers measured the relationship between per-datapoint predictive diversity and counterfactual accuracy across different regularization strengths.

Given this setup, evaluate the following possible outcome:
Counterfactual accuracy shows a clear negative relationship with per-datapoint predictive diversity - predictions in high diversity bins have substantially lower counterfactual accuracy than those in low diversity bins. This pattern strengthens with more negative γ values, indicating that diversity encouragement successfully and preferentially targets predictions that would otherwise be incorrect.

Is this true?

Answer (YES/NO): NO